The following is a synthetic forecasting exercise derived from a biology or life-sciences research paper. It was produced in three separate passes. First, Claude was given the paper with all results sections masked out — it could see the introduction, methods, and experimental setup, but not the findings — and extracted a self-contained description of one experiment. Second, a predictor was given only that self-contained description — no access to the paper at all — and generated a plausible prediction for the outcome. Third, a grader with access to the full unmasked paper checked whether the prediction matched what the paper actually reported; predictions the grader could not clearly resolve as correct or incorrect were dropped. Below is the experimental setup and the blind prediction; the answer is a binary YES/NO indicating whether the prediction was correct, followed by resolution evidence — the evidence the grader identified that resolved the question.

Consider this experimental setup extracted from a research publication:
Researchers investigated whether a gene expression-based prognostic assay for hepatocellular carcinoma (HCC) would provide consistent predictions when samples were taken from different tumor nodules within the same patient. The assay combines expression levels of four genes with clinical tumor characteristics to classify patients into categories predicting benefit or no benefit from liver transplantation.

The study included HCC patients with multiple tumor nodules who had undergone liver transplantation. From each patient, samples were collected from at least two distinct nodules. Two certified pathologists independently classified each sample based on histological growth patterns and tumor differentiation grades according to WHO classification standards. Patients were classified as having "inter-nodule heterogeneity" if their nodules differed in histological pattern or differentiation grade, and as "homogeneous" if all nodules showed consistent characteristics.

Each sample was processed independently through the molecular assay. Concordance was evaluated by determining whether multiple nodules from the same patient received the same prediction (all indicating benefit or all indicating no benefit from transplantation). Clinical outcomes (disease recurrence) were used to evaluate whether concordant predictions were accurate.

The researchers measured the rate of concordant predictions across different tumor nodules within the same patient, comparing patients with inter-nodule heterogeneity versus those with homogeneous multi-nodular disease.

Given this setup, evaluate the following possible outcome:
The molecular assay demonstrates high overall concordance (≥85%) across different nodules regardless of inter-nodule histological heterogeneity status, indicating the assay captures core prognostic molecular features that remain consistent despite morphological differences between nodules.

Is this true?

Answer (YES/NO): NO